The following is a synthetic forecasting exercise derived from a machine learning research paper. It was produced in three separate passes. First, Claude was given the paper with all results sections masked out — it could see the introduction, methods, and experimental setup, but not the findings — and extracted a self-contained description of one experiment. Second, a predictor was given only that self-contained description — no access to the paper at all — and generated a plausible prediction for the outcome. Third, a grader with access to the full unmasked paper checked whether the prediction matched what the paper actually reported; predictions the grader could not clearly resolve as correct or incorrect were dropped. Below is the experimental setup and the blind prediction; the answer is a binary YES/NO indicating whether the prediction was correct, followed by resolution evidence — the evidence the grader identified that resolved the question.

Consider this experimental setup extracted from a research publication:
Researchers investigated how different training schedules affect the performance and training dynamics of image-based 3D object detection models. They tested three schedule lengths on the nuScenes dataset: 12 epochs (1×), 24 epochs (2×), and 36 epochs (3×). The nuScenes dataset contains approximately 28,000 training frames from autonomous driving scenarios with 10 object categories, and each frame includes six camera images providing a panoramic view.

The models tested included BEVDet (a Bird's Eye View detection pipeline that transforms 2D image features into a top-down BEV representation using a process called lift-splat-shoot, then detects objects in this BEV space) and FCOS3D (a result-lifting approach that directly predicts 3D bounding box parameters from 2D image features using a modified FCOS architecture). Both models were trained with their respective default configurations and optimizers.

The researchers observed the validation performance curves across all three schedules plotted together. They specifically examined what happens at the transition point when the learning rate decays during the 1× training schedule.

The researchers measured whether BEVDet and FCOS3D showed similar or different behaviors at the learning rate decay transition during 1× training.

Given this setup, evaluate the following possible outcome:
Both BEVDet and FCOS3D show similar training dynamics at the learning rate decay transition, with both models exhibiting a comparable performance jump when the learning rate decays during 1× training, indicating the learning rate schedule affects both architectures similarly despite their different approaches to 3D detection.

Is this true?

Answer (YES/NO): NO